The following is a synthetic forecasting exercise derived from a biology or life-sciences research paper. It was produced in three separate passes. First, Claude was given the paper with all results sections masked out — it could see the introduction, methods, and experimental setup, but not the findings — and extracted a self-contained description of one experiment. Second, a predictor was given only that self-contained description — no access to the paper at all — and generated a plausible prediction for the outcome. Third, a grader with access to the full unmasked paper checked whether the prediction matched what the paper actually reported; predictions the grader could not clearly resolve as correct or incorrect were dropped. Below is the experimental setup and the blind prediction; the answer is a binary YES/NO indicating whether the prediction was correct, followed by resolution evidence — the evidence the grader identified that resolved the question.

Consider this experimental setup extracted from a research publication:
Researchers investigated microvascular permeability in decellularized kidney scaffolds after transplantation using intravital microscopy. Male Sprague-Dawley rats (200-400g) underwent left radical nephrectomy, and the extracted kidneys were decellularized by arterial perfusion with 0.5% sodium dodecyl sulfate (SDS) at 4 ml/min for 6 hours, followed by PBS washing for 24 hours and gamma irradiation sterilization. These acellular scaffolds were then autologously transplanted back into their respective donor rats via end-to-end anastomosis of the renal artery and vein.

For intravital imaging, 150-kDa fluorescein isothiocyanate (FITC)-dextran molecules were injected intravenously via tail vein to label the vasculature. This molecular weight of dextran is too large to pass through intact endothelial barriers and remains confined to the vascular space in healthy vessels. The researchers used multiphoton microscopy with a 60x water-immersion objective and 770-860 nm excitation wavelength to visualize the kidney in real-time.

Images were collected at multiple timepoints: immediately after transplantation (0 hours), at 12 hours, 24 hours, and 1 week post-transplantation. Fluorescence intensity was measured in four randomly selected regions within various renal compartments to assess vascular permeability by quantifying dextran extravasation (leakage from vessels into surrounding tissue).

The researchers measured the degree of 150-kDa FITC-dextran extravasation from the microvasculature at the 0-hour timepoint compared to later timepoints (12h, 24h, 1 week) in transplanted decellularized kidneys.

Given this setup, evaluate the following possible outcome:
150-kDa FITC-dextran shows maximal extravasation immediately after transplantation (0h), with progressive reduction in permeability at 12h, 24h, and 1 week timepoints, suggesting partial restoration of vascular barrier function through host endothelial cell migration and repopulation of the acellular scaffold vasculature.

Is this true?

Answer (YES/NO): NO